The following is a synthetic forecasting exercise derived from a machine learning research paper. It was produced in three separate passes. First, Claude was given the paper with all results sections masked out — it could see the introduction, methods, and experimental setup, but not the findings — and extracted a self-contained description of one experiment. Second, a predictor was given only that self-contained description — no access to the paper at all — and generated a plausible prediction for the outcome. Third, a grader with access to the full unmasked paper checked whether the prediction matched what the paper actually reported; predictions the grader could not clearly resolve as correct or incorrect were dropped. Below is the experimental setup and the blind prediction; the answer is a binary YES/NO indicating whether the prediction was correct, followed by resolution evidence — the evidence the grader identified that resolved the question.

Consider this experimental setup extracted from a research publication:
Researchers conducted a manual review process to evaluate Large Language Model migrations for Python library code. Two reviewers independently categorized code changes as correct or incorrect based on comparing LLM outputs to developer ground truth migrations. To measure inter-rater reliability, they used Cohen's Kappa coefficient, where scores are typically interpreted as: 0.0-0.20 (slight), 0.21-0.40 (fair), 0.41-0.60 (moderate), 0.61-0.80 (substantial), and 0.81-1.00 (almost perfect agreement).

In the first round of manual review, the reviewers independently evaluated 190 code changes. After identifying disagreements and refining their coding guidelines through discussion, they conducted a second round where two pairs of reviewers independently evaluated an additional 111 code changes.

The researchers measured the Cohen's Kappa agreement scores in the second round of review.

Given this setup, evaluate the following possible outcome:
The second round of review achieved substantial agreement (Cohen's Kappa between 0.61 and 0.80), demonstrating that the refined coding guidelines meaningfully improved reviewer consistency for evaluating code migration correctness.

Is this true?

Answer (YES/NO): NO